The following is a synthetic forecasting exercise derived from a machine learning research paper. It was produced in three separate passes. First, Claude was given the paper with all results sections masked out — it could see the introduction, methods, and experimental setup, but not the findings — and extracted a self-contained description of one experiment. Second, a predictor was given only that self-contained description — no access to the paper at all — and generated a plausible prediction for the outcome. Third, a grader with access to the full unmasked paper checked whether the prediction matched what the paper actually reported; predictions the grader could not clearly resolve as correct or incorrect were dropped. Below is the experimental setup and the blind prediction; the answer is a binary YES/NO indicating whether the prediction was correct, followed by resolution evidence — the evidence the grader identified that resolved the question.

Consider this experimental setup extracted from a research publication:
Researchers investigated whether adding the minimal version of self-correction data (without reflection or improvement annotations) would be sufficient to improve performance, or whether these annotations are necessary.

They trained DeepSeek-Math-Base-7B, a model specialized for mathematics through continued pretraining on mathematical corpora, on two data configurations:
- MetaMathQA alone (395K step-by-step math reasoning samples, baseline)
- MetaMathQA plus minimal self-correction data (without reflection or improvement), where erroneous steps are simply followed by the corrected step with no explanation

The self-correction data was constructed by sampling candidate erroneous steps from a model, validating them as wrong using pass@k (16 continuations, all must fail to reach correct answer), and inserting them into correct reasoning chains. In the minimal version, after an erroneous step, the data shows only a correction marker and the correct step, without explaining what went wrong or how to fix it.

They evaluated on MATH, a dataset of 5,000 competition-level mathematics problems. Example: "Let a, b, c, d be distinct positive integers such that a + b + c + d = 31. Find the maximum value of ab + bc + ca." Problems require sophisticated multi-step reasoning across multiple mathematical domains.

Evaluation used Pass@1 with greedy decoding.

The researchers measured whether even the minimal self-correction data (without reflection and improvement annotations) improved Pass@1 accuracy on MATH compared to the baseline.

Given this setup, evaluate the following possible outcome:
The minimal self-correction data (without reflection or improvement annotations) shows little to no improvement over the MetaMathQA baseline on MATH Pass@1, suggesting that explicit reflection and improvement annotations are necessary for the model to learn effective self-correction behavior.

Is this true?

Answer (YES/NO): NO